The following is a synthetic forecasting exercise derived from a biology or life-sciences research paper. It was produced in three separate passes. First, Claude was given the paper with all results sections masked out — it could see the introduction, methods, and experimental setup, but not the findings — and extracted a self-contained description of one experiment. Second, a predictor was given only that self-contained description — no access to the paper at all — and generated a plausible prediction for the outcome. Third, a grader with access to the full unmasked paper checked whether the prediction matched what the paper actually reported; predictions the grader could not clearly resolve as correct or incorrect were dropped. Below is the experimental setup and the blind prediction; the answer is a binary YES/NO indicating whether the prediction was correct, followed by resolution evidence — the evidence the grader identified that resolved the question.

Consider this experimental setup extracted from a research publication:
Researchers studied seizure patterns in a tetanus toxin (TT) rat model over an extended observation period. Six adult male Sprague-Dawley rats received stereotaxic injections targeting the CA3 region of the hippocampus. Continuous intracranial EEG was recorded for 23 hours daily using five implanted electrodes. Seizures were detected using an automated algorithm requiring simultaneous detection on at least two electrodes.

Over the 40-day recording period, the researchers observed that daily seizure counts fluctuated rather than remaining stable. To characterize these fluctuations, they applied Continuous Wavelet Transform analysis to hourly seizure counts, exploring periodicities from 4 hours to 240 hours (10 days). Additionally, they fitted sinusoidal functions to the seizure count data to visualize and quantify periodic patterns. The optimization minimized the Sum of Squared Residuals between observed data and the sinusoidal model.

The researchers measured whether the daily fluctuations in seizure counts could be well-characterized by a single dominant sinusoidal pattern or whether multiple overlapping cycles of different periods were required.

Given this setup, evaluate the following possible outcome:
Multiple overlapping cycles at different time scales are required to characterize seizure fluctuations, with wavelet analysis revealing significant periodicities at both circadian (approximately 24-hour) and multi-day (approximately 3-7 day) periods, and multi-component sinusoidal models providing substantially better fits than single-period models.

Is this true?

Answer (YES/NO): NO